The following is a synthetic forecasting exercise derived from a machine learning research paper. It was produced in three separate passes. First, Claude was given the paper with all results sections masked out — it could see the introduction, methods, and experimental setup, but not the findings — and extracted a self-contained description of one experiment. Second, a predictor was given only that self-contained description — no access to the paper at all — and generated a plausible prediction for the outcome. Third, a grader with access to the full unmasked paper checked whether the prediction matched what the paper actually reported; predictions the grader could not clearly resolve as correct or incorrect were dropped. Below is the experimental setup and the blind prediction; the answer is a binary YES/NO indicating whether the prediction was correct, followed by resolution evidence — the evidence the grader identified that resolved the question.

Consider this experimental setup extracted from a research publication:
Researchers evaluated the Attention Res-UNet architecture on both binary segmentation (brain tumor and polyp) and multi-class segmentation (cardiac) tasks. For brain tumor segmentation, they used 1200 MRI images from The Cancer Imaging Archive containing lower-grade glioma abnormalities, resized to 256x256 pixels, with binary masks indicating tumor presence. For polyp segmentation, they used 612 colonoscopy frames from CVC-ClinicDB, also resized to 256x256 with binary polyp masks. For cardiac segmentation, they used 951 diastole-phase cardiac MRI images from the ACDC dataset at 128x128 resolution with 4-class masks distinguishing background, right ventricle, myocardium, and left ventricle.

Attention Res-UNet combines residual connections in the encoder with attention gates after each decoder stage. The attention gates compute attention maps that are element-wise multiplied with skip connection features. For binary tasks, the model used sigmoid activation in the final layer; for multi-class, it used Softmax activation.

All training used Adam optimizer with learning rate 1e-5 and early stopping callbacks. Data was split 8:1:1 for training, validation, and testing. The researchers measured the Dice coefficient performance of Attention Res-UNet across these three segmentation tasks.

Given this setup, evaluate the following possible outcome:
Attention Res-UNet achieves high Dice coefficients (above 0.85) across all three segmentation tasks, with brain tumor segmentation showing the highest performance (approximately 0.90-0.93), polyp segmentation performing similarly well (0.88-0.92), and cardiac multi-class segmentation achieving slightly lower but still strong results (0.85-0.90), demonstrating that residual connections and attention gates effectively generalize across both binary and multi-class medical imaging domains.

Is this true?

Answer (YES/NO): NO